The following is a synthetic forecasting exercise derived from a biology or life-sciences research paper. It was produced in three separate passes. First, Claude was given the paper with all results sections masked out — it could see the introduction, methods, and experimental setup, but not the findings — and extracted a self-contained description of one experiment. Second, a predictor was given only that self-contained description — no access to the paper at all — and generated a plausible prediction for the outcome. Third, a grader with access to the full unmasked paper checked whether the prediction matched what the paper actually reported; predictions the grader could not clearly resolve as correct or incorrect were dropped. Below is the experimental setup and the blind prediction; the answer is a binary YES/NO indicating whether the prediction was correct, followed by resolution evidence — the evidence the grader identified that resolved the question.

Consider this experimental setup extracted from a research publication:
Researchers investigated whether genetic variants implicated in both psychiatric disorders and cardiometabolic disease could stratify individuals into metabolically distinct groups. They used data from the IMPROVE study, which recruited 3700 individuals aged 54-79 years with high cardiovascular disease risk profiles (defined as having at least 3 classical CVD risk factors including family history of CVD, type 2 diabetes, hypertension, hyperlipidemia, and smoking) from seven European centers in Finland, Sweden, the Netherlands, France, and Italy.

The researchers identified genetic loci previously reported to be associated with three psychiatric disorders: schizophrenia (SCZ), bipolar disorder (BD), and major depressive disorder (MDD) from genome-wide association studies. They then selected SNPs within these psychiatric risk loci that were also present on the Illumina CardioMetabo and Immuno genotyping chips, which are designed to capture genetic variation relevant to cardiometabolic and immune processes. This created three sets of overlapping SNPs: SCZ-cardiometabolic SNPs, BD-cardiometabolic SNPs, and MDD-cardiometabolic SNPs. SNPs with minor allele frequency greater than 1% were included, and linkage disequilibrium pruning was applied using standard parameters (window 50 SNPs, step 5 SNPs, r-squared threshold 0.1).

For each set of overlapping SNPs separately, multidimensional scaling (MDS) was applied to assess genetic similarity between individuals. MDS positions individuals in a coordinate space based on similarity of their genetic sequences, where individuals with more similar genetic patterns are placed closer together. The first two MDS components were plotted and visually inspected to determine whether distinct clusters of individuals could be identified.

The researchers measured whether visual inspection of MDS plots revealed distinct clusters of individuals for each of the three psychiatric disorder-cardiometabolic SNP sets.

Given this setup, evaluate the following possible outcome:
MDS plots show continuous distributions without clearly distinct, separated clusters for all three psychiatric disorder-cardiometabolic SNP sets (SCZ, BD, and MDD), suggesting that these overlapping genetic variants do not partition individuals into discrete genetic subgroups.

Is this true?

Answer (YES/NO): NO